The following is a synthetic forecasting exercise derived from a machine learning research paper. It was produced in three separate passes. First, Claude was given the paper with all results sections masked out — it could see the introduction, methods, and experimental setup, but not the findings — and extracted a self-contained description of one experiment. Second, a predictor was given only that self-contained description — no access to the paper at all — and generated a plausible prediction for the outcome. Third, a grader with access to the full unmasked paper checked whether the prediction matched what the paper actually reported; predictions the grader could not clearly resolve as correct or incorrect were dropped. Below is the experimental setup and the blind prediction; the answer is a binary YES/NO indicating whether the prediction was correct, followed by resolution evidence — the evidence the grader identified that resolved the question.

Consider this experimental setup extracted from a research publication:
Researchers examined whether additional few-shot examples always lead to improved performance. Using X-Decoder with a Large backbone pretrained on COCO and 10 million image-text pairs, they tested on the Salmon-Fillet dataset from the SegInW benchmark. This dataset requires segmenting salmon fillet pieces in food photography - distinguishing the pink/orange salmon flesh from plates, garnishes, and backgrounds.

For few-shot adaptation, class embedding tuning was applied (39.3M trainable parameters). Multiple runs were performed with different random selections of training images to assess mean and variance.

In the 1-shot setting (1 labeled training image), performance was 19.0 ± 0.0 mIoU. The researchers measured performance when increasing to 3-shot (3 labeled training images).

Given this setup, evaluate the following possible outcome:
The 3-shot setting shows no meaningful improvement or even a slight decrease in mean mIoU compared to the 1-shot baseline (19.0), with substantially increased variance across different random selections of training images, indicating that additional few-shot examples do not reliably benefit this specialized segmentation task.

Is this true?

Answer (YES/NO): NO